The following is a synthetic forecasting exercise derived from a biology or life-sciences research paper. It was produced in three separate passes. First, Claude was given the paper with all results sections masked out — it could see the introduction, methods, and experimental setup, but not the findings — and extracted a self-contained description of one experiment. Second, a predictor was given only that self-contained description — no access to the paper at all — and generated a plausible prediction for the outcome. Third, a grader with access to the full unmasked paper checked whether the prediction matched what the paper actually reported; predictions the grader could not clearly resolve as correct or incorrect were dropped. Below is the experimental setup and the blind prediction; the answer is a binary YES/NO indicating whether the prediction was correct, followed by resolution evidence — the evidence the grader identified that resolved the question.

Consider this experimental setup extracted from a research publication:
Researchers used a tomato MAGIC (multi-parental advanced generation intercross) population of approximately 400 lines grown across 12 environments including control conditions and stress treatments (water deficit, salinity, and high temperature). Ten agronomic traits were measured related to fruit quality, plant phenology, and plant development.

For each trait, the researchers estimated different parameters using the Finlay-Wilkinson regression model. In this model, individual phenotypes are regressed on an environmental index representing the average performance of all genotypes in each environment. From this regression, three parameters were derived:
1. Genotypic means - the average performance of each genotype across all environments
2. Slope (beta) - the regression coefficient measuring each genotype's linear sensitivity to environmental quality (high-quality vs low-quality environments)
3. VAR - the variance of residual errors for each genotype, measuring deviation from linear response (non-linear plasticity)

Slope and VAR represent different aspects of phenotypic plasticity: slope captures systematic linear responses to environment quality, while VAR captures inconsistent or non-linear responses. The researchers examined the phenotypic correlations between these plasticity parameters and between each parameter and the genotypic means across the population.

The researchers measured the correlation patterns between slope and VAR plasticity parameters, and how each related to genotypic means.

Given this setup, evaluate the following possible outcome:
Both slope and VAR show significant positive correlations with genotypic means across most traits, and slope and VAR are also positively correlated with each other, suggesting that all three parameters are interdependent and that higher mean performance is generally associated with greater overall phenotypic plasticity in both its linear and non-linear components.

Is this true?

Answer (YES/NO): NO